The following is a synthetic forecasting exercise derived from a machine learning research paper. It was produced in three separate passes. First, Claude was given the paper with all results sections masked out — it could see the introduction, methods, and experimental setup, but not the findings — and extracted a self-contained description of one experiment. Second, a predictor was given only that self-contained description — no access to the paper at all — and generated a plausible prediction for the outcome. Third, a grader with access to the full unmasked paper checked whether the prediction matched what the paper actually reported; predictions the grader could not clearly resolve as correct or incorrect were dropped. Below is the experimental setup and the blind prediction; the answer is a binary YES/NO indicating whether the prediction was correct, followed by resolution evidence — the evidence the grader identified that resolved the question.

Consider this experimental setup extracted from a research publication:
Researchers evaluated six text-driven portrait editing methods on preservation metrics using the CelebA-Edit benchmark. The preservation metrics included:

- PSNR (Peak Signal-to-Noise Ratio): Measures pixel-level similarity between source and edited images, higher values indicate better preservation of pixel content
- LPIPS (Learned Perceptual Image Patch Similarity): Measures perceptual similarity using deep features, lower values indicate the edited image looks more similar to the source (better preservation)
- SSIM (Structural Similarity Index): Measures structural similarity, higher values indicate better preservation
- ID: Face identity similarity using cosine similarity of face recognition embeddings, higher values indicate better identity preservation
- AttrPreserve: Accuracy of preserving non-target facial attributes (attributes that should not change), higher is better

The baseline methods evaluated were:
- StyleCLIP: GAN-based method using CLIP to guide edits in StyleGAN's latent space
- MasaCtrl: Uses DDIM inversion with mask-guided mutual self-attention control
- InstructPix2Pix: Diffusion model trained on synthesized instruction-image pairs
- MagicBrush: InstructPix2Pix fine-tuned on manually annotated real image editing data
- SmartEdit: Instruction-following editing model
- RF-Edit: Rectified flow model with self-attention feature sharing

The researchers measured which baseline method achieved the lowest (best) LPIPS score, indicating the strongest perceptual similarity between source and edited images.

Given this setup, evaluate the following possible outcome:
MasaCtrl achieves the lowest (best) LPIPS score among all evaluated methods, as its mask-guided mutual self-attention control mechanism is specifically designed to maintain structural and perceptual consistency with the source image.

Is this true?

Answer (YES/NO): NO